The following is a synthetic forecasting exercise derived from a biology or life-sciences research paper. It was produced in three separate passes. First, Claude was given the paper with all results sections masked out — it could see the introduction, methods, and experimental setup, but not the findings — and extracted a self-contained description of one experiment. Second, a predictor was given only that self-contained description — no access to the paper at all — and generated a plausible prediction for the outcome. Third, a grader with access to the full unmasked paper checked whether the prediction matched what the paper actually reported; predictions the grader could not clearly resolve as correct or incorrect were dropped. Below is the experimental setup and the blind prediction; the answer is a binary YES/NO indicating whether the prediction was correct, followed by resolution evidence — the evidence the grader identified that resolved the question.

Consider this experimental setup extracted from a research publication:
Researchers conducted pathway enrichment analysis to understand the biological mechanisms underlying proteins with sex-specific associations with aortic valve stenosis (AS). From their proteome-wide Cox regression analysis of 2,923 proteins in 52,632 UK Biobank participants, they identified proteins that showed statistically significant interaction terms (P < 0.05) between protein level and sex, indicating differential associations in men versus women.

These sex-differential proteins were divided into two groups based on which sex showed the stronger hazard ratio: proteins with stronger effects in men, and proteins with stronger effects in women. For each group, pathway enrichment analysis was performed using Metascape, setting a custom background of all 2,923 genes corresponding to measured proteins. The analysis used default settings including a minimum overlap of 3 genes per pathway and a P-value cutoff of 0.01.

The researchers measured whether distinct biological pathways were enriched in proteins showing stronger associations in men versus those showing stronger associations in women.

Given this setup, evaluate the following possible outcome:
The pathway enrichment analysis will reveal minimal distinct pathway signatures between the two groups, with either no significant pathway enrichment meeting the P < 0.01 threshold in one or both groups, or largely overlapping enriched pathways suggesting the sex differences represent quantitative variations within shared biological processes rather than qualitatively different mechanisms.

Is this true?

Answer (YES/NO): NO